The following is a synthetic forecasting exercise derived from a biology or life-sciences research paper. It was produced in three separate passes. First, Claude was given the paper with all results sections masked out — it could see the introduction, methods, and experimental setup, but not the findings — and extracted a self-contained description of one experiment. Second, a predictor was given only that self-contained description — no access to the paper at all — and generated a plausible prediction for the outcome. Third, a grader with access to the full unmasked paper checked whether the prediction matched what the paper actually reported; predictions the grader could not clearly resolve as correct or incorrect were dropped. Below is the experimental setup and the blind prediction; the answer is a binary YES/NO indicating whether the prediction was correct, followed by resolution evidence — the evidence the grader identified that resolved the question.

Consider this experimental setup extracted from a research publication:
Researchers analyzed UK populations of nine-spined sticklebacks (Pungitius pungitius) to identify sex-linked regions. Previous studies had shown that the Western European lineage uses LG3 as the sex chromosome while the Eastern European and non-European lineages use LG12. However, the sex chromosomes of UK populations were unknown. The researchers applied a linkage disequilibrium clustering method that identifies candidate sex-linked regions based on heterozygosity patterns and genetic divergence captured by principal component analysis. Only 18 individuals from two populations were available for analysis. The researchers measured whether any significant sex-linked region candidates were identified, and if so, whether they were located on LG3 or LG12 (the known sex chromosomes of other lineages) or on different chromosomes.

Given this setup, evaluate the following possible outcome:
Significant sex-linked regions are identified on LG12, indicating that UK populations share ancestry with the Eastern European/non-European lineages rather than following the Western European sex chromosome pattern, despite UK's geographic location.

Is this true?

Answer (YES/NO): NO